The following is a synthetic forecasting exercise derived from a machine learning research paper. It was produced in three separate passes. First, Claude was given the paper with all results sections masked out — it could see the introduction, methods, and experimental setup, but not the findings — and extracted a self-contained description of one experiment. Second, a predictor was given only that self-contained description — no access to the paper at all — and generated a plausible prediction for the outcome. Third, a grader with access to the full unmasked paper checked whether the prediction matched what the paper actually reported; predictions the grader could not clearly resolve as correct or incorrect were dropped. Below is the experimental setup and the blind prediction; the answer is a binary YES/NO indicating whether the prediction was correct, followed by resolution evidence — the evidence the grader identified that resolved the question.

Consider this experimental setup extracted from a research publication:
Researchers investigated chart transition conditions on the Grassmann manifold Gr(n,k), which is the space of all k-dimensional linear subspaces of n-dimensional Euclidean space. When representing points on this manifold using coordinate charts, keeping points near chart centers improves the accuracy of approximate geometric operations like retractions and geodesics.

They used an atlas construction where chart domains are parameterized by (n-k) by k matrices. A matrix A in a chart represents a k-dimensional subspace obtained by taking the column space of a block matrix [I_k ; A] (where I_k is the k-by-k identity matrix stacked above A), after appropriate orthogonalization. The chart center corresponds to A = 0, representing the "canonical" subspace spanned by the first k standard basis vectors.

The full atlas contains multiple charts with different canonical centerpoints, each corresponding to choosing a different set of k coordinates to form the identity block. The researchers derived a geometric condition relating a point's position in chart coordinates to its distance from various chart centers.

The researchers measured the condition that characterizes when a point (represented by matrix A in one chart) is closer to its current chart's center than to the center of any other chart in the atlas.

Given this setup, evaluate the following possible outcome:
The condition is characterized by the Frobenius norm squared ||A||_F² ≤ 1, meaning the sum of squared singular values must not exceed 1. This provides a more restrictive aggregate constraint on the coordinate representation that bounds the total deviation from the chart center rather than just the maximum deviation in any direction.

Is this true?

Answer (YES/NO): NO